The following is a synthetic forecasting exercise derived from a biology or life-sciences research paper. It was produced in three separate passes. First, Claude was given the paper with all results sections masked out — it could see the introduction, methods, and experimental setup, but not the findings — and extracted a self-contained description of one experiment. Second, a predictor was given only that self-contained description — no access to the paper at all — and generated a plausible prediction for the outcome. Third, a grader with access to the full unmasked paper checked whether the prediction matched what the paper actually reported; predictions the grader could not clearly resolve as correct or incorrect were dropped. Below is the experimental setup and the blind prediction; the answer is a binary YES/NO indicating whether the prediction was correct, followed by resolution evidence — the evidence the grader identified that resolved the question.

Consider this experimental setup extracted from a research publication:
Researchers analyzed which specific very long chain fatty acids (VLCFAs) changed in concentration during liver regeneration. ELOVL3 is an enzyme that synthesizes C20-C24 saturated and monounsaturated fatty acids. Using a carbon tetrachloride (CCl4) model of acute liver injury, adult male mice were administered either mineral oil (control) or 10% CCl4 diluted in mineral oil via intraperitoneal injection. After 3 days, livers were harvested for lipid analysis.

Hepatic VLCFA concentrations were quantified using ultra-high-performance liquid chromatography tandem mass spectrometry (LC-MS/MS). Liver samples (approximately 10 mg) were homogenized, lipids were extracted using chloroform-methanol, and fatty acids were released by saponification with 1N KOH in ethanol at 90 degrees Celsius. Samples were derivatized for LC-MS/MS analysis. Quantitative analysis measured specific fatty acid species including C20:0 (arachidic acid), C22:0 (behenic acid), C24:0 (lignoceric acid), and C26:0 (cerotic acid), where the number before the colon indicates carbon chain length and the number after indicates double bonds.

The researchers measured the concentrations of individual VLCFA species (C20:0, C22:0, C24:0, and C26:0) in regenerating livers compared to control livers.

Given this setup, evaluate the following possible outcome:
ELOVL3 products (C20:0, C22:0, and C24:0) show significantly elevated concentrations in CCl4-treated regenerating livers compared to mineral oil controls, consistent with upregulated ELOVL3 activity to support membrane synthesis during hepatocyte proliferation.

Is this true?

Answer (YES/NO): NO